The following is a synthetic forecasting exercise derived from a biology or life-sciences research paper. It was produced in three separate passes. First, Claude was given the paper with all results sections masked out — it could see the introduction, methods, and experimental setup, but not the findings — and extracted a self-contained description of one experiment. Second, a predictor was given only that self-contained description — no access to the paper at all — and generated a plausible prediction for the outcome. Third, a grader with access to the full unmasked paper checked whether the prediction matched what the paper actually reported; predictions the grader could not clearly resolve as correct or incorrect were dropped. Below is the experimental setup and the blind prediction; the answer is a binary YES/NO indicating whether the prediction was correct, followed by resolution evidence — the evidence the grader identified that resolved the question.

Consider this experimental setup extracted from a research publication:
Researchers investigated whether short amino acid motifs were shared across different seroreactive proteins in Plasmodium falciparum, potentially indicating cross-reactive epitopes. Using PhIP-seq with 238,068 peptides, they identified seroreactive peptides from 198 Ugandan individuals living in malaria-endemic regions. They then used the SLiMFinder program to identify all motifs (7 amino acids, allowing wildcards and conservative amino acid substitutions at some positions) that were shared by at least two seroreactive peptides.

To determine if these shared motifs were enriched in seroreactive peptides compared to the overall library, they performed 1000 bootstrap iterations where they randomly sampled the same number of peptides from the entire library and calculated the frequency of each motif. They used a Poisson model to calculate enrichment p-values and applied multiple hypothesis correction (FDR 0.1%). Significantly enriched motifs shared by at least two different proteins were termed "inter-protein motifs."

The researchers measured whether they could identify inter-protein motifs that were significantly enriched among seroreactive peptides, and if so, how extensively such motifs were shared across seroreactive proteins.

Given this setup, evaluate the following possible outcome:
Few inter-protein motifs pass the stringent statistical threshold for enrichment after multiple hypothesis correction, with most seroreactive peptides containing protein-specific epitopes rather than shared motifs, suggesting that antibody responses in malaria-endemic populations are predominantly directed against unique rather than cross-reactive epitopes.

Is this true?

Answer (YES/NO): NO